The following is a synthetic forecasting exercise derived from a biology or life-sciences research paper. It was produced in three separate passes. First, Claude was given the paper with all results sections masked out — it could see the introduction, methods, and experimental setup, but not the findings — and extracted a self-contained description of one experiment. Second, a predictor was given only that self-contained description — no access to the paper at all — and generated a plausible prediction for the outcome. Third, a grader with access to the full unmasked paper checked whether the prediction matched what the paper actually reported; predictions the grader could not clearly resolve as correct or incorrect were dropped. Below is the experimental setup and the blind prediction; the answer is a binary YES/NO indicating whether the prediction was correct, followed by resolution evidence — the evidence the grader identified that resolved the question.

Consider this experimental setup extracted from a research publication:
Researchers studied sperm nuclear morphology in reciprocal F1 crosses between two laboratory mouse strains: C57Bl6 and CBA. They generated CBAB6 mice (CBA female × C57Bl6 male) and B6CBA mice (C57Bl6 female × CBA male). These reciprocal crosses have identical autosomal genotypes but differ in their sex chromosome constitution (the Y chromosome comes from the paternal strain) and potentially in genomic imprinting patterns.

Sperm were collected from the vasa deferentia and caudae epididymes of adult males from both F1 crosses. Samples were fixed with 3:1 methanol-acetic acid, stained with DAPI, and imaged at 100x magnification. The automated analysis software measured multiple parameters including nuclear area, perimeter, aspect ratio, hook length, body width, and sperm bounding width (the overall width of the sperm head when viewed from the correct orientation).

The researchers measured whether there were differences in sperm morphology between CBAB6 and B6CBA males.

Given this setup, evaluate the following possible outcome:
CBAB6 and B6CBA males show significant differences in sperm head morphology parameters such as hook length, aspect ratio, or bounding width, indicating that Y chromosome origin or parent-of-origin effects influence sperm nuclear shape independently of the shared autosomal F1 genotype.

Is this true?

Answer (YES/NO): YES